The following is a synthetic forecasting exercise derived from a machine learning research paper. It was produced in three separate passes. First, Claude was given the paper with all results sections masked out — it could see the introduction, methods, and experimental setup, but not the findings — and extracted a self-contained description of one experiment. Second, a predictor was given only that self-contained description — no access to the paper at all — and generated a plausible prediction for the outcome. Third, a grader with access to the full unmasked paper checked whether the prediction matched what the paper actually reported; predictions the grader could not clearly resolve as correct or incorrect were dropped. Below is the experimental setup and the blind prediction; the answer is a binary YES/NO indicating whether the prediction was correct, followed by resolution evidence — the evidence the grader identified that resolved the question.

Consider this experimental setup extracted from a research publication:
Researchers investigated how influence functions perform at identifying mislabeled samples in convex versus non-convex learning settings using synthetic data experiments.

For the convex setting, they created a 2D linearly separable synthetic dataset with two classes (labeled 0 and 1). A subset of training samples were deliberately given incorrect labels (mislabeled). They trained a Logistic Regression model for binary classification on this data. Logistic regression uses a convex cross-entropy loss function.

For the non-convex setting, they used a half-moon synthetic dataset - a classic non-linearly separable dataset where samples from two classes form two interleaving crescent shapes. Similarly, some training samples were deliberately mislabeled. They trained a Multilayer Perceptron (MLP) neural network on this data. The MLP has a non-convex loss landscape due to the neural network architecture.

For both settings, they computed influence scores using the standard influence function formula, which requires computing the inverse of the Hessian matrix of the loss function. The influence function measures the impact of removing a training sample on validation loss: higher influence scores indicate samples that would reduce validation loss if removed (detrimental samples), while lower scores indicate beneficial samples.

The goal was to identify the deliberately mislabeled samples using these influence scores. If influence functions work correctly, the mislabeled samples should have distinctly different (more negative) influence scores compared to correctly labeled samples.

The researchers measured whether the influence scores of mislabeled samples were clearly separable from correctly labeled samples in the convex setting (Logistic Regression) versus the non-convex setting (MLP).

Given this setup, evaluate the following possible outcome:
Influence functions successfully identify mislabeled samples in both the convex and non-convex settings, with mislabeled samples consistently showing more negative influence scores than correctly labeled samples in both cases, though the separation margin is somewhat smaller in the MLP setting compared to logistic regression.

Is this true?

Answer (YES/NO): NO